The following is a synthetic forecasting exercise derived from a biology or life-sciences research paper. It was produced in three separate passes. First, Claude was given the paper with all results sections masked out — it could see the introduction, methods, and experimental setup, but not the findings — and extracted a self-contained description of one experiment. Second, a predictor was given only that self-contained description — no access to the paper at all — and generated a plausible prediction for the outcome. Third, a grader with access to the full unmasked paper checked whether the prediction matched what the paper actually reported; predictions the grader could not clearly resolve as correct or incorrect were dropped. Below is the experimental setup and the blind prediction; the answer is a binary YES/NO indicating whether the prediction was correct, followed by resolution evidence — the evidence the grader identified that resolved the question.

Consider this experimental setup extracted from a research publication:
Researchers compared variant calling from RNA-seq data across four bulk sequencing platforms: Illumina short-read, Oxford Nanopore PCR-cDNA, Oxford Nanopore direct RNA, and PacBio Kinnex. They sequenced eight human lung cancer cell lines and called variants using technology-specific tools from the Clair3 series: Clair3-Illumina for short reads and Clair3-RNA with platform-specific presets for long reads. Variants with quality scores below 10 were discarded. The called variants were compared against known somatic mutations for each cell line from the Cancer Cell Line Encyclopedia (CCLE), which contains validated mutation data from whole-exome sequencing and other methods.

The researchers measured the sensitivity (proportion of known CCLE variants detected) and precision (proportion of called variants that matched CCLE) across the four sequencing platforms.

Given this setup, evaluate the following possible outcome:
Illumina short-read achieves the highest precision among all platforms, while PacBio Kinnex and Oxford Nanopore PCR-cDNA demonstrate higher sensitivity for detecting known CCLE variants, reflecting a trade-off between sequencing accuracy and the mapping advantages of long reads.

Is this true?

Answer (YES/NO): NO